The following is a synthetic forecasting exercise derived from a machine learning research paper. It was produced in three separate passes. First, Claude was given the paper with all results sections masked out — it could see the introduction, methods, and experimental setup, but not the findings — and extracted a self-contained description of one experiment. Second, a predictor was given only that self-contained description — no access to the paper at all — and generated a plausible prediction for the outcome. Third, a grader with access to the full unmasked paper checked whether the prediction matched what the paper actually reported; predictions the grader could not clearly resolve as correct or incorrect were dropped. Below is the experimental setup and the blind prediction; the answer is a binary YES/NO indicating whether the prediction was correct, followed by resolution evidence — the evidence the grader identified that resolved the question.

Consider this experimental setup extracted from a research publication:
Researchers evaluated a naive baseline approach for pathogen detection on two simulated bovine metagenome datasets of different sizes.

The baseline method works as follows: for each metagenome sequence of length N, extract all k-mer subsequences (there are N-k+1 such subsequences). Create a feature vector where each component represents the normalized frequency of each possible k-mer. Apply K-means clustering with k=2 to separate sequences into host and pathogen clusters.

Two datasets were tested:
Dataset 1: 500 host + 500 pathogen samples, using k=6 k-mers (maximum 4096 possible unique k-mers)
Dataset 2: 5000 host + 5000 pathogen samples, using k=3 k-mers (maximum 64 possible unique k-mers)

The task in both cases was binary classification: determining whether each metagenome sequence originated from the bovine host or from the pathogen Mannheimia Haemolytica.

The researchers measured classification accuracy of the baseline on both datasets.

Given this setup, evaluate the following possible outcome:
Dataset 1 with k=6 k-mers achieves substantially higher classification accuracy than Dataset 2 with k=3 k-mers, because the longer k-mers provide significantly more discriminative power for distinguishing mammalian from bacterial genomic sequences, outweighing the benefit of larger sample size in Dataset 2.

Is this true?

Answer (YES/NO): YES